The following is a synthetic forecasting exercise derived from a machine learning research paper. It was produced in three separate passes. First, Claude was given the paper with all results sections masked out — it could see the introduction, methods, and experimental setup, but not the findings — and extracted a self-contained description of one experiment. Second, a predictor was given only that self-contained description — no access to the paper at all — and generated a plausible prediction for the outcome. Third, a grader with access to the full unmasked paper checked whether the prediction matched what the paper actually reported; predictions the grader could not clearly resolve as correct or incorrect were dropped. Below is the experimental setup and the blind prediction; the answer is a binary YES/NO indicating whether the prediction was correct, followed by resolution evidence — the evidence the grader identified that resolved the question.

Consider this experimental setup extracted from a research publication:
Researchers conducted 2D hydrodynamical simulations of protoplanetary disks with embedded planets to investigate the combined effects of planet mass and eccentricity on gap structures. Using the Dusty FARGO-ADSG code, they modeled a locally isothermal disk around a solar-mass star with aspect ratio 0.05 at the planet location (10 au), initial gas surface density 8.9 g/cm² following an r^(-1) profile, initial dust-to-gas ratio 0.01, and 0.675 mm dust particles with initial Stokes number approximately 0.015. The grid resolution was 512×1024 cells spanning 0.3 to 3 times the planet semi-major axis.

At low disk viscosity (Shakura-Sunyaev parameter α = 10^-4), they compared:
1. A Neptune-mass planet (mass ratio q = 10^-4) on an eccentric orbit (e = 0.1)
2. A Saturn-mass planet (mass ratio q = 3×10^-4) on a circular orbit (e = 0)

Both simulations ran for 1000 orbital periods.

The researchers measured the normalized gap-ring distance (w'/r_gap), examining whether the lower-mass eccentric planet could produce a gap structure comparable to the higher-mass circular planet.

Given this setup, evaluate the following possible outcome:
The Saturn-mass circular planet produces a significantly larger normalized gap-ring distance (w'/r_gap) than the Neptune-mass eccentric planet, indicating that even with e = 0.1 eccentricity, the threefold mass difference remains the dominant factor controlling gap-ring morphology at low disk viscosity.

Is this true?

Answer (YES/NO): NO